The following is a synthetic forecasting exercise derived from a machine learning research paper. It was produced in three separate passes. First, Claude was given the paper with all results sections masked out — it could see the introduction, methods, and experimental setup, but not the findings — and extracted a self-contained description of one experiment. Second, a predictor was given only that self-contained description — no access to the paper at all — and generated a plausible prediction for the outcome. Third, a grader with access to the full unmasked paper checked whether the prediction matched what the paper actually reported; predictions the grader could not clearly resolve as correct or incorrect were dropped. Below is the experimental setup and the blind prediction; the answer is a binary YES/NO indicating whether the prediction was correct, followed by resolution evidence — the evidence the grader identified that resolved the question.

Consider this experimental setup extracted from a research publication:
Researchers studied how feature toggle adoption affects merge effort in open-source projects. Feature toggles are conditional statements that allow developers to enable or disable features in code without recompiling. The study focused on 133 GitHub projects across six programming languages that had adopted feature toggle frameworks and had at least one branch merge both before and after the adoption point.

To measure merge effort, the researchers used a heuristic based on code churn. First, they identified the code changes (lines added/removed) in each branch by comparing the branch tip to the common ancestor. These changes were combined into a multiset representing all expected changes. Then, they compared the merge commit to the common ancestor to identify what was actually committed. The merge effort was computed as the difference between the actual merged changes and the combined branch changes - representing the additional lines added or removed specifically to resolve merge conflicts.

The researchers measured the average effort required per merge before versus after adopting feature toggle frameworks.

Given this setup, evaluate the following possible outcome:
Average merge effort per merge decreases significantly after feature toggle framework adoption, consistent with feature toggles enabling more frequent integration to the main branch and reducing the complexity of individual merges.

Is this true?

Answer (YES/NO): NO